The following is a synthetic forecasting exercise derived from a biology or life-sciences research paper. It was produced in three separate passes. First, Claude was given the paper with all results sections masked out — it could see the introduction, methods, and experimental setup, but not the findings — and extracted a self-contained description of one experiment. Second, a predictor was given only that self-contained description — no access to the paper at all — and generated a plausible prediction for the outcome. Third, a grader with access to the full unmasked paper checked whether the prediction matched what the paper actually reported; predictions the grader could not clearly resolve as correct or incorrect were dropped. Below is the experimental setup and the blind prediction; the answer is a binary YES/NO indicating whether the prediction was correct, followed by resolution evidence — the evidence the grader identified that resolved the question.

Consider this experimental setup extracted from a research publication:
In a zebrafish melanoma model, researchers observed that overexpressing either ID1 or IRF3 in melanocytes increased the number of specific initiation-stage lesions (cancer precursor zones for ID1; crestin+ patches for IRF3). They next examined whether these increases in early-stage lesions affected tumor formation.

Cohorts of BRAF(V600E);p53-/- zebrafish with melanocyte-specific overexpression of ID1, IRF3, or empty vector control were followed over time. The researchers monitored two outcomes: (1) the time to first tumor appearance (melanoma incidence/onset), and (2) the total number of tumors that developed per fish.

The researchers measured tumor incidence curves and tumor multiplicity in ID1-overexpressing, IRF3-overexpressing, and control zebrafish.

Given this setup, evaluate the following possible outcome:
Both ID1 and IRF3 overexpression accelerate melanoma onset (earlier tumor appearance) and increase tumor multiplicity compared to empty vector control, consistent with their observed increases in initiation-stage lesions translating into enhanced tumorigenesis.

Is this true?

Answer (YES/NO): NO